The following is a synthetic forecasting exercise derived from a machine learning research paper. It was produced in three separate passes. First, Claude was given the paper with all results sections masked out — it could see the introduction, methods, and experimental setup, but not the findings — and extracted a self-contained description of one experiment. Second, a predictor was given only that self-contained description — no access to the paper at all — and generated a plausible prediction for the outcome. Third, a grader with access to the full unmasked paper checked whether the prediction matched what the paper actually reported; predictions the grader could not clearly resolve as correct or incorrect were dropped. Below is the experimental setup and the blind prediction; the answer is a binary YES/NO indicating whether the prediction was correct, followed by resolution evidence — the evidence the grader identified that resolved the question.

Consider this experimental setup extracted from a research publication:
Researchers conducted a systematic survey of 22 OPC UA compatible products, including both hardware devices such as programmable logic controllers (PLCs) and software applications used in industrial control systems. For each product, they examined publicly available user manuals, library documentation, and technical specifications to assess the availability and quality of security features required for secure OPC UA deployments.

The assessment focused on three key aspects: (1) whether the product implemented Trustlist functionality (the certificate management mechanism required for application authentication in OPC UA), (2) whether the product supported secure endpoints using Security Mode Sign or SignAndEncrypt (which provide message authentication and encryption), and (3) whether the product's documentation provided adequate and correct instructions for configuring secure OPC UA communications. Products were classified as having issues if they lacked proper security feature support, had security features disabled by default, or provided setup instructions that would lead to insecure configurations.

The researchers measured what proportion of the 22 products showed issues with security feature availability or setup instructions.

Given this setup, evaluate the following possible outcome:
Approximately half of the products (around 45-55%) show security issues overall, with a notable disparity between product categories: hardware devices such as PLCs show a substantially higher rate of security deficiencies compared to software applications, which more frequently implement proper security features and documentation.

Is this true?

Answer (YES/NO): NO